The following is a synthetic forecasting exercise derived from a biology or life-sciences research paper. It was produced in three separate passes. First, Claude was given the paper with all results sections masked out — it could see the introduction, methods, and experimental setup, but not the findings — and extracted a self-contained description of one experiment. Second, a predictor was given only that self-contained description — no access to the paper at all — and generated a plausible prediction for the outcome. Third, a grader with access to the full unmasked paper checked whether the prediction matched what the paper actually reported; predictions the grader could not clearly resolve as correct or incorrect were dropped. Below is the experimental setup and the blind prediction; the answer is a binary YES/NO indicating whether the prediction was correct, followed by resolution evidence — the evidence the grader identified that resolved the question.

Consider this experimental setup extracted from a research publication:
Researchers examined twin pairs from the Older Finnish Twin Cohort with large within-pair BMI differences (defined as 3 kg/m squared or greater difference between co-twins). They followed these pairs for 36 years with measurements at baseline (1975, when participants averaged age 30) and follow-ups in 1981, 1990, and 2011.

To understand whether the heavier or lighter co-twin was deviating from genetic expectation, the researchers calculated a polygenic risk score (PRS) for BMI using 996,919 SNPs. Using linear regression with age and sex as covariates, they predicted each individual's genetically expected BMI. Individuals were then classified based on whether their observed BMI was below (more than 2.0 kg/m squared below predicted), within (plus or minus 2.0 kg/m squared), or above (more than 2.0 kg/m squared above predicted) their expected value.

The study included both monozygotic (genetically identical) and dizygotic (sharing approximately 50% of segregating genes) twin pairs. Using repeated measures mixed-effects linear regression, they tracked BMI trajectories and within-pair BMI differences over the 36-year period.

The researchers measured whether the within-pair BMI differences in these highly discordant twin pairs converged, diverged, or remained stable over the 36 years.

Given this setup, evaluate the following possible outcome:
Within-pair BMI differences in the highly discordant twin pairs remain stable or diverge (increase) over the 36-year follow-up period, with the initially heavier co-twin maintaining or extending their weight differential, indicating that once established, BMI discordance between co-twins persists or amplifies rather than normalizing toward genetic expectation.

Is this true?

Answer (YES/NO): NO